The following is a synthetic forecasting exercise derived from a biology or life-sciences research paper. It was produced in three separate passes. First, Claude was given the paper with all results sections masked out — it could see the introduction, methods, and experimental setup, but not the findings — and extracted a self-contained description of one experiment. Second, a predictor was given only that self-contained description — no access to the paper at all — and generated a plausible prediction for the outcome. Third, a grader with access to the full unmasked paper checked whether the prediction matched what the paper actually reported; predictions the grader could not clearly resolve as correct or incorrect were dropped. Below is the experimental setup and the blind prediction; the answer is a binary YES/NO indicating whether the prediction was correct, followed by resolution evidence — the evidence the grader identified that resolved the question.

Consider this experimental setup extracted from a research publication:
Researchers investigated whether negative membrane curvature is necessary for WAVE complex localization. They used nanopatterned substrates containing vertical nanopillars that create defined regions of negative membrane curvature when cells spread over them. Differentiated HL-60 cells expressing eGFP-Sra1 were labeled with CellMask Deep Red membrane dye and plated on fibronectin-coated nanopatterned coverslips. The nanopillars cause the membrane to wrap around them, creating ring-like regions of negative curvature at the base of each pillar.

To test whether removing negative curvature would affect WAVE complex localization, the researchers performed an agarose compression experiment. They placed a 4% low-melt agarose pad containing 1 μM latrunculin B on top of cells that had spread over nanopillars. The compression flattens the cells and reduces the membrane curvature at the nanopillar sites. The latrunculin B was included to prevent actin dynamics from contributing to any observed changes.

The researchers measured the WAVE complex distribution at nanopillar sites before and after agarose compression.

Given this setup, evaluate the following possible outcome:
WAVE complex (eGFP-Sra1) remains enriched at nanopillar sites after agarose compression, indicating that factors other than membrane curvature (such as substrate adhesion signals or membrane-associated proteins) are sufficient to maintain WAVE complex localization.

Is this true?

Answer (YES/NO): NO